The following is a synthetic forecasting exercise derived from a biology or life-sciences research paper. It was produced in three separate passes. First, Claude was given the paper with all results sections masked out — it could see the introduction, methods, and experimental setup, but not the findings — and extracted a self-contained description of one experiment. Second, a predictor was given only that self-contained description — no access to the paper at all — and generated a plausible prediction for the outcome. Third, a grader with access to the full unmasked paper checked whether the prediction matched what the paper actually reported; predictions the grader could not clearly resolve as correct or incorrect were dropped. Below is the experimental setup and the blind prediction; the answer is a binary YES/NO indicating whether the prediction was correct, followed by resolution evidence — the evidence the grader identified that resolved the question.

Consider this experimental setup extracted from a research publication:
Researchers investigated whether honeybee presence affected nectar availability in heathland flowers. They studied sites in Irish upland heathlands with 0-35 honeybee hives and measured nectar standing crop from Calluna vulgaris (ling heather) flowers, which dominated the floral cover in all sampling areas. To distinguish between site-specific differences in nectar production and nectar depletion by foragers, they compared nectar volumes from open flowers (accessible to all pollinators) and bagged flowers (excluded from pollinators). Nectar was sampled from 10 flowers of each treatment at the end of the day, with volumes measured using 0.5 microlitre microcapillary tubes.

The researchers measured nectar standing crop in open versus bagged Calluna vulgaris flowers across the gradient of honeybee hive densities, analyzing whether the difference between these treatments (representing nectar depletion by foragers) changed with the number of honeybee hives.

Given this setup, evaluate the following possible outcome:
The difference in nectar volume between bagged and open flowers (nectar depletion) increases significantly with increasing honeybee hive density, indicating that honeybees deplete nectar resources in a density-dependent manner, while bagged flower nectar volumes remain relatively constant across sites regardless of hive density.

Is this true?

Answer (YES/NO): NO